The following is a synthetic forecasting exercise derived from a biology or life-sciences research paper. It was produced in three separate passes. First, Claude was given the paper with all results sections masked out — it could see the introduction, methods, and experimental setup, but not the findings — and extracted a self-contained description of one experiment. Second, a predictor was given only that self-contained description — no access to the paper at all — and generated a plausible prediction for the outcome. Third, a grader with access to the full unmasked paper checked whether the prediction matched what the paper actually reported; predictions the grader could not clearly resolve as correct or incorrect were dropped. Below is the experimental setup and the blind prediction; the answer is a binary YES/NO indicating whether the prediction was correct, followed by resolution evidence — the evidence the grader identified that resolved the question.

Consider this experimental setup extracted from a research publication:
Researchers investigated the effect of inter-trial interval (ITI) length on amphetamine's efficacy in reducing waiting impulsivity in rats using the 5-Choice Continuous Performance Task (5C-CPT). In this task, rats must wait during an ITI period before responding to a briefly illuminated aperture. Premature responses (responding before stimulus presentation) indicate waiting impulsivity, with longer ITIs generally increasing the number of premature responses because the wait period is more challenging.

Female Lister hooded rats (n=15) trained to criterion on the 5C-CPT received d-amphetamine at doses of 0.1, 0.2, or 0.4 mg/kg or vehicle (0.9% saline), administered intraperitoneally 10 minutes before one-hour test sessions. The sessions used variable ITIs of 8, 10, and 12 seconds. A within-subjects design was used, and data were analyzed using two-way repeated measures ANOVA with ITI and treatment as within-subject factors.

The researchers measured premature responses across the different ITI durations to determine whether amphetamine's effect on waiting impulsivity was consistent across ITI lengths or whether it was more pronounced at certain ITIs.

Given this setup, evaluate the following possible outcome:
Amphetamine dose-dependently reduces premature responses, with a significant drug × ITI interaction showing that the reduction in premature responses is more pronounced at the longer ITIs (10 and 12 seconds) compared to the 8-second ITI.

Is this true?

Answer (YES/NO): NO